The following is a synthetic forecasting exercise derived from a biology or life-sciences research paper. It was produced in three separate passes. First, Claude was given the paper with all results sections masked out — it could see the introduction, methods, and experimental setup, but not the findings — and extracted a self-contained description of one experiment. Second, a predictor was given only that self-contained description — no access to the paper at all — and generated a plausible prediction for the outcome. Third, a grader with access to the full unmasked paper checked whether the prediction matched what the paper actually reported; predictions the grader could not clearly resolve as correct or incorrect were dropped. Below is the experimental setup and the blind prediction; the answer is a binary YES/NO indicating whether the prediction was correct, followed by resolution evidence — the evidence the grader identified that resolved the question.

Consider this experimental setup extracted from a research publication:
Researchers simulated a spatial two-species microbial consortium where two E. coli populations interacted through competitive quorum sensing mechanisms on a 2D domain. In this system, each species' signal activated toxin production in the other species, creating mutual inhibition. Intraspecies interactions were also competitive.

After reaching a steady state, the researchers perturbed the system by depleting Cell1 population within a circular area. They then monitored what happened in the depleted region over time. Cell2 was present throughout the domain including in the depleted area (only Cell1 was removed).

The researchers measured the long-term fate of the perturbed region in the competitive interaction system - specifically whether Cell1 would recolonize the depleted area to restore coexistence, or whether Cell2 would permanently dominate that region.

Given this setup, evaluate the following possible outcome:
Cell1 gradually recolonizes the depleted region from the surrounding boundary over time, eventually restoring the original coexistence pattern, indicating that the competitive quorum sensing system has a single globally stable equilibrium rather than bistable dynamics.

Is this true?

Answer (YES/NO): NO